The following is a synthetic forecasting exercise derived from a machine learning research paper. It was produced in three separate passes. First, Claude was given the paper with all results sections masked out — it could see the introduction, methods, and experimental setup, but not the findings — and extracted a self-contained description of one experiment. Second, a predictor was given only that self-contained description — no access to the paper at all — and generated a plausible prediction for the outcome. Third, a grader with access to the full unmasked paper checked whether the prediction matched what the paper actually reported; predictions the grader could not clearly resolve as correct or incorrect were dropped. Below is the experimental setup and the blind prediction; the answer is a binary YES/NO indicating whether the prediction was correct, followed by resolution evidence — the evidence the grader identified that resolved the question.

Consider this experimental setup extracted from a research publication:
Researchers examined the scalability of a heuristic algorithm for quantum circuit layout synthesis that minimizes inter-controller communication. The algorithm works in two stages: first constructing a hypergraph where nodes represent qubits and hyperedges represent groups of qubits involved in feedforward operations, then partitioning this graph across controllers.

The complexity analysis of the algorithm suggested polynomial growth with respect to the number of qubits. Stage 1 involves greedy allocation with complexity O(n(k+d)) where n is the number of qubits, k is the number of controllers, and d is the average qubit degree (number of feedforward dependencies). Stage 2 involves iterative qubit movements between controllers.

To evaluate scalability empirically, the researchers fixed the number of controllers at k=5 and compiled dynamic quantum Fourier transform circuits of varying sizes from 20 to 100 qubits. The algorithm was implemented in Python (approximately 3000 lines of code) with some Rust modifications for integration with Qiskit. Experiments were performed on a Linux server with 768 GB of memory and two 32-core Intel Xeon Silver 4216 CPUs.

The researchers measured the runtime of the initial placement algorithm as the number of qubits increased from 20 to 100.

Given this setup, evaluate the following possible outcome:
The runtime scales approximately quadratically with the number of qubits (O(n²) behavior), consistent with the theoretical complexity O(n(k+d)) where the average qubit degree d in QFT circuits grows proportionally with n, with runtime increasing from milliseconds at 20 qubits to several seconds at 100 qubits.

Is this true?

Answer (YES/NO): NO